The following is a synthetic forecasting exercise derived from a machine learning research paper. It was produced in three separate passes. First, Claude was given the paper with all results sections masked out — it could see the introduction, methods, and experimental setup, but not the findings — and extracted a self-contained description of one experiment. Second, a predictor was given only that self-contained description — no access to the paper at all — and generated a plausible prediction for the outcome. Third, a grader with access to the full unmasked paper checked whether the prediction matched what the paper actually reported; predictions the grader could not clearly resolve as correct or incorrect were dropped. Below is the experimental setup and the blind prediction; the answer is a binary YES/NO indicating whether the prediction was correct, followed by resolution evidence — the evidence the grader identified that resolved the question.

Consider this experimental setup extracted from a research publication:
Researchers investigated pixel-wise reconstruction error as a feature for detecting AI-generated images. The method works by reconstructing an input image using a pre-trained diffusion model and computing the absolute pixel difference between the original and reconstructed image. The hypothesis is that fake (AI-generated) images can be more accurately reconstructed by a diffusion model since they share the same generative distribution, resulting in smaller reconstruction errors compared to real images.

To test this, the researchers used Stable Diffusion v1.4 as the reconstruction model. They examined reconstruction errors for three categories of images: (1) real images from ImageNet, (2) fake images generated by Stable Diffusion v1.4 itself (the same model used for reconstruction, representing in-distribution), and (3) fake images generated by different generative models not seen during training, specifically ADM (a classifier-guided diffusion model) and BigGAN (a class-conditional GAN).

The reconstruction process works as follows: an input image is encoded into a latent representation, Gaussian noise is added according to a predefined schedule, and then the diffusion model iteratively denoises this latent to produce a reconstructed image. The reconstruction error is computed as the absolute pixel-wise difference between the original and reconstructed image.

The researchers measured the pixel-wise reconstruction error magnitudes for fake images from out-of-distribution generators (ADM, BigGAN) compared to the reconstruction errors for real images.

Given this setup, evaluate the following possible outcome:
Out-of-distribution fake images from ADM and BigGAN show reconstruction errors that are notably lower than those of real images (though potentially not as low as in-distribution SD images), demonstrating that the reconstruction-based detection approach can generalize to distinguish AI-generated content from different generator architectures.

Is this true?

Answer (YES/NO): NO